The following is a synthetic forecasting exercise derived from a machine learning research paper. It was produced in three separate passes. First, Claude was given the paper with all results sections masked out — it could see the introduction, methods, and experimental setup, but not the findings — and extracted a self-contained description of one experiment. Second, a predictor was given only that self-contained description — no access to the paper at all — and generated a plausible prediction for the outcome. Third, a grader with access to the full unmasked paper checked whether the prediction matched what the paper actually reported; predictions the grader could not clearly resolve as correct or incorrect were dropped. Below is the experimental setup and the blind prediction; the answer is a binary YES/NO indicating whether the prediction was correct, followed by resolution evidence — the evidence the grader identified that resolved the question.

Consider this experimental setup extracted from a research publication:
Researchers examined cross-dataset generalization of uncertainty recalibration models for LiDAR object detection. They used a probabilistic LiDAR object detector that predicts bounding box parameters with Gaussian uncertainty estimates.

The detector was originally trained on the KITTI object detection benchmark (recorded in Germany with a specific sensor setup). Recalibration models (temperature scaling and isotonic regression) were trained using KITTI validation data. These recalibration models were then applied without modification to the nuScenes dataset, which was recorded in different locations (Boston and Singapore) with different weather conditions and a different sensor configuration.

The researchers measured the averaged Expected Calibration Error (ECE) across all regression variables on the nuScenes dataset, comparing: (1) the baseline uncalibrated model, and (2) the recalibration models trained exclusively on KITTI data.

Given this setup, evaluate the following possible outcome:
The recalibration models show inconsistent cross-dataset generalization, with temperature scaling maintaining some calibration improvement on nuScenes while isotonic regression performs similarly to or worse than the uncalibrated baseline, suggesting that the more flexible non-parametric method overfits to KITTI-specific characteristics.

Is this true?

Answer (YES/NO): NO